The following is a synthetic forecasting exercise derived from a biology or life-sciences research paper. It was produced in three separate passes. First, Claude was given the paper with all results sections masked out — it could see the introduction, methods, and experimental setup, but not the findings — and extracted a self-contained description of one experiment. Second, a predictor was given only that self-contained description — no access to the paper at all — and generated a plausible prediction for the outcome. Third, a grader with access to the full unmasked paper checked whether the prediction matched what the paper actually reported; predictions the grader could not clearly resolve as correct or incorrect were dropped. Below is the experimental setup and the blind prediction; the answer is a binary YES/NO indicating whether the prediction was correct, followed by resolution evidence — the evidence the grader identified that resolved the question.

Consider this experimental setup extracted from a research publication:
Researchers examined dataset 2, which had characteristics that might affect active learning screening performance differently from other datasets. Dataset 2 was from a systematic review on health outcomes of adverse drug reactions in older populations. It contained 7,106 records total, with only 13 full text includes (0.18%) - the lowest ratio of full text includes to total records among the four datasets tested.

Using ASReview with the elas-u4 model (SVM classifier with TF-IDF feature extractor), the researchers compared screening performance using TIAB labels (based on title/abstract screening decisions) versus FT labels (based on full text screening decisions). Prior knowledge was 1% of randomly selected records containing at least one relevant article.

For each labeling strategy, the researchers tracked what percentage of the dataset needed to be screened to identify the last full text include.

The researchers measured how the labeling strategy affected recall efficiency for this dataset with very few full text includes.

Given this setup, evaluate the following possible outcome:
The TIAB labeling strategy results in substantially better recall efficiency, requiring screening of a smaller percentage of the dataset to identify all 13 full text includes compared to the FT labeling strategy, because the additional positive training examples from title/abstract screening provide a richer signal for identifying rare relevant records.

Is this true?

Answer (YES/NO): YES